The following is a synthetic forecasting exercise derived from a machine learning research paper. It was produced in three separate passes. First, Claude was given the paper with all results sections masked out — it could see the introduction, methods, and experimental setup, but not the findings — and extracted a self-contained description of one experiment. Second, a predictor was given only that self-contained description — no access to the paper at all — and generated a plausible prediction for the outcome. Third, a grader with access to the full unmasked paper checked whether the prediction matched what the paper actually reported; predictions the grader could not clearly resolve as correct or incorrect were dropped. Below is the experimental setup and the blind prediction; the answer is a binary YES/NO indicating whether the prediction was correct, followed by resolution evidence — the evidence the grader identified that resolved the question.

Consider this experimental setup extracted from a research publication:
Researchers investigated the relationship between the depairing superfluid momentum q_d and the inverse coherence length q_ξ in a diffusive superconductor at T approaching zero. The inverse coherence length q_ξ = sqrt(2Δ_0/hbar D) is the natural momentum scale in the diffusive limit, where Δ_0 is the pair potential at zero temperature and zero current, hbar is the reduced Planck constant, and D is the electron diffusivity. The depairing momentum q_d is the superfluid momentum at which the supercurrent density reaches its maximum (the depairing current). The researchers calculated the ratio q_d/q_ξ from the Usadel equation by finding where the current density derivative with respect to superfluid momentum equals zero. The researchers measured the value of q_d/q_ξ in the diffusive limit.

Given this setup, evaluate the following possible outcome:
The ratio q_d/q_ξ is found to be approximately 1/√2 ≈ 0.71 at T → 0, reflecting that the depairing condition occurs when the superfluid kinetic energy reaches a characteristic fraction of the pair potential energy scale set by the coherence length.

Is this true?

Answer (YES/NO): NO